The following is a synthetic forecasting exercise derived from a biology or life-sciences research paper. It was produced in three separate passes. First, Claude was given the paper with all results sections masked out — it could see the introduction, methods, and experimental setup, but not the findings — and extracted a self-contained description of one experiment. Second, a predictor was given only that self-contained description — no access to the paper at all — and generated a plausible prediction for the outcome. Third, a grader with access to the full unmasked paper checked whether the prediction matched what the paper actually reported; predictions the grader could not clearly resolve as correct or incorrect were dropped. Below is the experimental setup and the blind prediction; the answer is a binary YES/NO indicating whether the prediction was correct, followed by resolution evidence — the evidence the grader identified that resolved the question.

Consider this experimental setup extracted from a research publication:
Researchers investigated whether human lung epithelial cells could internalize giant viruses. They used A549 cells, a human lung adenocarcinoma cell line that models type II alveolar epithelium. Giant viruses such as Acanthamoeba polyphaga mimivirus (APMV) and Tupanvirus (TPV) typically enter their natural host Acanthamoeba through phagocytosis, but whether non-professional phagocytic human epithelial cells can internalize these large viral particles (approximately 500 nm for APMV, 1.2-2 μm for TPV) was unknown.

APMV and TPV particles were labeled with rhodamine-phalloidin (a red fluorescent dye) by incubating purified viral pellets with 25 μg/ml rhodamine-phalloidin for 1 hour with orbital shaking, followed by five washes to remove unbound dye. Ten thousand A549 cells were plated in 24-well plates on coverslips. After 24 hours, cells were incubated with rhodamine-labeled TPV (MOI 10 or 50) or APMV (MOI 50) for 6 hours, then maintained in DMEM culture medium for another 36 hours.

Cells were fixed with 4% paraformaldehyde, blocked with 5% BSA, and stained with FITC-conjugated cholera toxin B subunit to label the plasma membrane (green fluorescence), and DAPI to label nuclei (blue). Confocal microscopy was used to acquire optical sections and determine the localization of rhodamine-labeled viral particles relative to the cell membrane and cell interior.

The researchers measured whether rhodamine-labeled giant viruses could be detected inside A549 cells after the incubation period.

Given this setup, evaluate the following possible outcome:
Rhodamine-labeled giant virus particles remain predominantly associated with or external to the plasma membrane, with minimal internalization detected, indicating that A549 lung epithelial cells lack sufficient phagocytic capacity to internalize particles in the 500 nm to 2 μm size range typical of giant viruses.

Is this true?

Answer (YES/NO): NO